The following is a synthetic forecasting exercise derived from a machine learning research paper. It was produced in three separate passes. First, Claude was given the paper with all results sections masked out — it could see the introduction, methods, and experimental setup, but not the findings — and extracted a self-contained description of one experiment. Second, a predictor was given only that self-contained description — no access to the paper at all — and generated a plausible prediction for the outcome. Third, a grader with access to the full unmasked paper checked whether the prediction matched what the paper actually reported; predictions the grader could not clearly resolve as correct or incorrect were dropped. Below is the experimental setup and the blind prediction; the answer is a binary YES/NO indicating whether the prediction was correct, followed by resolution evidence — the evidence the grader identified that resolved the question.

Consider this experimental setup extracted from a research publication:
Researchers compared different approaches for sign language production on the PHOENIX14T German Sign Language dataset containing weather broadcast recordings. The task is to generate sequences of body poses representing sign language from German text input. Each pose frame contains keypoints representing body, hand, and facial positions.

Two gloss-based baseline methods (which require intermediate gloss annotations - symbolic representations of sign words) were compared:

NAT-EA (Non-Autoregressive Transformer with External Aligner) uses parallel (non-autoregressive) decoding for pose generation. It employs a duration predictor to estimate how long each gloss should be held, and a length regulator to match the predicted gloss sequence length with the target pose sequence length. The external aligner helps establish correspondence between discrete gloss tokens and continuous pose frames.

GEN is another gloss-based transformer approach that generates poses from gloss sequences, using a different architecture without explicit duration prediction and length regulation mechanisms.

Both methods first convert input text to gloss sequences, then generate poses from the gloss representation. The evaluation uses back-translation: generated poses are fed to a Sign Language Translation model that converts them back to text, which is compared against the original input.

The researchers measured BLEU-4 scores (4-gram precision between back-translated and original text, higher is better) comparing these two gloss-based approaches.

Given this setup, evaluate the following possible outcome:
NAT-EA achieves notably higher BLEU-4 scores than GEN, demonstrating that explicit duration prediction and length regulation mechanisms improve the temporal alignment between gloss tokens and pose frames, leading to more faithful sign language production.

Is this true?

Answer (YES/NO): NO